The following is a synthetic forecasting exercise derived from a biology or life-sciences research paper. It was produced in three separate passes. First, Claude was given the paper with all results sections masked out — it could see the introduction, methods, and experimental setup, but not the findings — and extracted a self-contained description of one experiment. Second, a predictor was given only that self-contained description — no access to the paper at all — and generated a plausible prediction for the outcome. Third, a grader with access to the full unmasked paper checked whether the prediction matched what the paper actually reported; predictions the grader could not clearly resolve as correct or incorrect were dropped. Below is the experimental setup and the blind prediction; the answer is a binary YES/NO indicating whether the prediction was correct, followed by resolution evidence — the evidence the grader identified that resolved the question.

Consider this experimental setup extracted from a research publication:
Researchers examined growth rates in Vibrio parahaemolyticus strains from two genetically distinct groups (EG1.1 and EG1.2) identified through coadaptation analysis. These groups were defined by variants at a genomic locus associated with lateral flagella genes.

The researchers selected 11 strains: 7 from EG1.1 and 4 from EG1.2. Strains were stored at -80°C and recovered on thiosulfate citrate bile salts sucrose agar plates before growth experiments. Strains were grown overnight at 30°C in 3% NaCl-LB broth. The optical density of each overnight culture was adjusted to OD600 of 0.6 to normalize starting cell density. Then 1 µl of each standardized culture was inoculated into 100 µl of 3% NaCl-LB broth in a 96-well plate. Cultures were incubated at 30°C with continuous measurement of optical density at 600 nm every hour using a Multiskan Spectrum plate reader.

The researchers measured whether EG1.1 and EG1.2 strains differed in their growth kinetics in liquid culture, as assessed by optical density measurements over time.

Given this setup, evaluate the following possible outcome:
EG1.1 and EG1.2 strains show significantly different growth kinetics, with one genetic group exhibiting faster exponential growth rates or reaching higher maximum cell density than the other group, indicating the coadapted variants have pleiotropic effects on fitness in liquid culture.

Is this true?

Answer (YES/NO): YES